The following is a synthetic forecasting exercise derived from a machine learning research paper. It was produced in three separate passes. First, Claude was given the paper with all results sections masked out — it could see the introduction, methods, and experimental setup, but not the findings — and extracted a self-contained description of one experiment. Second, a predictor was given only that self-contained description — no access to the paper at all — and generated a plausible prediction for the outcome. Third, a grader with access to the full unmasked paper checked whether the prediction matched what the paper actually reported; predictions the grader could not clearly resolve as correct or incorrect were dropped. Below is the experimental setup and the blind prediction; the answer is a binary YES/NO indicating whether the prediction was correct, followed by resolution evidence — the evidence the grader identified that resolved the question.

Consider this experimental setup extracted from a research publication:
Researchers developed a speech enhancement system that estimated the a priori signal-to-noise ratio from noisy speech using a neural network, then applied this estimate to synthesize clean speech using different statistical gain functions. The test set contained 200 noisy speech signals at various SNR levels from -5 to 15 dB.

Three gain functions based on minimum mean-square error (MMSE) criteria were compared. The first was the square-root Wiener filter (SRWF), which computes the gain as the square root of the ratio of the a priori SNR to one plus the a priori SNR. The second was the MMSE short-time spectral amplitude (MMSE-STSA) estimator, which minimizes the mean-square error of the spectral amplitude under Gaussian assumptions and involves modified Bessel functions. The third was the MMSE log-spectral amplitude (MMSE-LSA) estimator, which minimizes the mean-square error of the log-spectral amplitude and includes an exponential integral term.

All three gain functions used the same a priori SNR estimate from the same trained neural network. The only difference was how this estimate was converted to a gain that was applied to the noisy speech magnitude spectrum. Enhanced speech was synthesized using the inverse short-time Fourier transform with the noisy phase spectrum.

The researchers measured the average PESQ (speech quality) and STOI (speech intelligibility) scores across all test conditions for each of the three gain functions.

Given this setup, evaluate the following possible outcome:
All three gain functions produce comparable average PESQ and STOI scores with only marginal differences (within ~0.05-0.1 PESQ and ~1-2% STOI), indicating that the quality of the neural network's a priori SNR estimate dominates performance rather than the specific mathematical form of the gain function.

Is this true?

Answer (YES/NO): NO